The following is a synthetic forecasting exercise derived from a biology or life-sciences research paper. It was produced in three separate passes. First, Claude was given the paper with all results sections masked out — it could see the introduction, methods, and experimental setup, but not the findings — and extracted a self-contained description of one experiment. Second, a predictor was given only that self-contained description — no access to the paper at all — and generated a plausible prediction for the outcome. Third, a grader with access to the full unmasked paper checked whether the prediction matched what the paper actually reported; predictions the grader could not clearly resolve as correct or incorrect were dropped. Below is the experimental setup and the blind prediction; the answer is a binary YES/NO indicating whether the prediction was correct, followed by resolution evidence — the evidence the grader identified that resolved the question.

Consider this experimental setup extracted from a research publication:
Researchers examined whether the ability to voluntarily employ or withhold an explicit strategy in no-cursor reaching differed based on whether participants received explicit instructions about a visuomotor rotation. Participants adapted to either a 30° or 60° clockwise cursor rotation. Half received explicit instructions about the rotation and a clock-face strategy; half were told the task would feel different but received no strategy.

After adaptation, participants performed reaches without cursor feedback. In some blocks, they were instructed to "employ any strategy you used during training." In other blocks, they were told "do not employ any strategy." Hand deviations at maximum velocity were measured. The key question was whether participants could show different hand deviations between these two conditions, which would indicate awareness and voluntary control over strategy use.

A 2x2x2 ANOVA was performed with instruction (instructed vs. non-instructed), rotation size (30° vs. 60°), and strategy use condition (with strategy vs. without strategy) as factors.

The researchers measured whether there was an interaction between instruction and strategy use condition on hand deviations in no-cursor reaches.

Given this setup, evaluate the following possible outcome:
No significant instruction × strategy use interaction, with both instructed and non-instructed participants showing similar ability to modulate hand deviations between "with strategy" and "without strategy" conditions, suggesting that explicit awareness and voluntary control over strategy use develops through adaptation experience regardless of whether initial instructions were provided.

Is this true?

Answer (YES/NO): NO